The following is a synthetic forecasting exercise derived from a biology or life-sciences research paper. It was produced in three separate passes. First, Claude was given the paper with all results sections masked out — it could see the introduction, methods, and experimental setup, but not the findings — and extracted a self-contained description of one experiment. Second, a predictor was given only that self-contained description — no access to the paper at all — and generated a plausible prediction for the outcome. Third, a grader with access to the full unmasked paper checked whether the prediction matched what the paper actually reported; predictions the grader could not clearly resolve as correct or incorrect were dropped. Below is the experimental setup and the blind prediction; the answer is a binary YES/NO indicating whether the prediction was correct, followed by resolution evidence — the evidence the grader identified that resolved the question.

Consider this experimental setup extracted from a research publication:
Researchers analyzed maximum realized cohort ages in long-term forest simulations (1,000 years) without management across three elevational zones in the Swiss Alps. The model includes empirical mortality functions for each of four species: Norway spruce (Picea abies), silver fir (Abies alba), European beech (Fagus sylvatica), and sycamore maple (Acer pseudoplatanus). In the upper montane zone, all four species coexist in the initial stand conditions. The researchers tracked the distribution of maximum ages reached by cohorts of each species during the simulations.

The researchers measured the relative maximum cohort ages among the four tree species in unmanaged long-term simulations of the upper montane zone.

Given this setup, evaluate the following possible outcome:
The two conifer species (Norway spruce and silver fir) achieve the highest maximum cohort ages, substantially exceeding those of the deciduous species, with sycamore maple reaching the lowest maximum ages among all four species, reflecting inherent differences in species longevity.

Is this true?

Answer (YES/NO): NO